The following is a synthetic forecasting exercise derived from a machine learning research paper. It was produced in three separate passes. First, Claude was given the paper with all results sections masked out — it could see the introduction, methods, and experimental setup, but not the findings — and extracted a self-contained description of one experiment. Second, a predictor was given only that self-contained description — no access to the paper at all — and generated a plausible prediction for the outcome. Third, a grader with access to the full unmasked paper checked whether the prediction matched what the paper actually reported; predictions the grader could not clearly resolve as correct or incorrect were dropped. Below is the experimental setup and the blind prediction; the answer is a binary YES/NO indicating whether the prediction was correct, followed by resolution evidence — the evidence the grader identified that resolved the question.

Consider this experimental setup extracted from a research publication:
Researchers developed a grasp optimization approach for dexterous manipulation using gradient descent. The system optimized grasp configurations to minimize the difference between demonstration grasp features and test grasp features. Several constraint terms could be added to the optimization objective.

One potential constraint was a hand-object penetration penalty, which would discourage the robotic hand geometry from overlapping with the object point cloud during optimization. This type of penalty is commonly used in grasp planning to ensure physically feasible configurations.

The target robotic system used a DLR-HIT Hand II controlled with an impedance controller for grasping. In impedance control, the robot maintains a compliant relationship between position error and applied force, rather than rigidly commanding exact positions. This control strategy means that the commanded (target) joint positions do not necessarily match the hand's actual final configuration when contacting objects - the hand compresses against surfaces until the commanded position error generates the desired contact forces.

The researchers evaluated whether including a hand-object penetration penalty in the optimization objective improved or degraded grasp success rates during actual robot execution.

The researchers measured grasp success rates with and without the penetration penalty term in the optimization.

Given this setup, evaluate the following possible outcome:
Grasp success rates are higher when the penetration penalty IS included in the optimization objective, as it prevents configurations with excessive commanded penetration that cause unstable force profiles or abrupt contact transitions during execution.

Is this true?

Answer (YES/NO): NO